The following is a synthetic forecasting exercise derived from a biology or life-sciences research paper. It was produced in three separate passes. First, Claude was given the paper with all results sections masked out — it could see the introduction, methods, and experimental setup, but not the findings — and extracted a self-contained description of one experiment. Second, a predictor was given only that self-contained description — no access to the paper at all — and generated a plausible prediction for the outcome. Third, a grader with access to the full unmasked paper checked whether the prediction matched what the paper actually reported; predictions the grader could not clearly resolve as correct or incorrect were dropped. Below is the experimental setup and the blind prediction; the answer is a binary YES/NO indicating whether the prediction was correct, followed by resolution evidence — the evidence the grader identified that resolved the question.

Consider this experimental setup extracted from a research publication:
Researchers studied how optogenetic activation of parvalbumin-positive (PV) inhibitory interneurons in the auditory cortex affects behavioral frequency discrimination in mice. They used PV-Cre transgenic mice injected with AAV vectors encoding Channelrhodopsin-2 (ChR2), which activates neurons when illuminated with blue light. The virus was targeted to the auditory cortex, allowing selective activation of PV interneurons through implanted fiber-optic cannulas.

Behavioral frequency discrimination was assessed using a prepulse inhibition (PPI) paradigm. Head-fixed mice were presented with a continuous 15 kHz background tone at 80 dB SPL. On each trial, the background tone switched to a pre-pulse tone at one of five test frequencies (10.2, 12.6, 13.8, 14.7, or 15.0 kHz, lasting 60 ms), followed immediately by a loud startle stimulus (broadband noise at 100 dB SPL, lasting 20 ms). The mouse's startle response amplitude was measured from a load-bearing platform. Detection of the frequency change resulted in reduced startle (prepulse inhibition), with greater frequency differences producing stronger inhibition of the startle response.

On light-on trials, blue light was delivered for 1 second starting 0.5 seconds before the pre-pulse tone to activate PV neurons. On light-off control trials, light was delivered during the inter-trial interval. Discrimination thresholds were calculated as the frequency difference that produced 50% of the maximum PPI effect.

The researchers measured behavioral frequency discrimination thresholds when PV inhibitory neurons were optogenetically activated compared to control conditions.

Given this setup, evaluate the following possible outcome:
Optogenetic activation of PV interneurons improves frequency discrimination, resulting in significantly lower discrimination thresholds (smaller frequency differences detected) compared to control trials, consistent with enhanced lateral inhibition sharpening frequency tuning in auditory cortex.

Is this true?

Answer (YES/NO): NO